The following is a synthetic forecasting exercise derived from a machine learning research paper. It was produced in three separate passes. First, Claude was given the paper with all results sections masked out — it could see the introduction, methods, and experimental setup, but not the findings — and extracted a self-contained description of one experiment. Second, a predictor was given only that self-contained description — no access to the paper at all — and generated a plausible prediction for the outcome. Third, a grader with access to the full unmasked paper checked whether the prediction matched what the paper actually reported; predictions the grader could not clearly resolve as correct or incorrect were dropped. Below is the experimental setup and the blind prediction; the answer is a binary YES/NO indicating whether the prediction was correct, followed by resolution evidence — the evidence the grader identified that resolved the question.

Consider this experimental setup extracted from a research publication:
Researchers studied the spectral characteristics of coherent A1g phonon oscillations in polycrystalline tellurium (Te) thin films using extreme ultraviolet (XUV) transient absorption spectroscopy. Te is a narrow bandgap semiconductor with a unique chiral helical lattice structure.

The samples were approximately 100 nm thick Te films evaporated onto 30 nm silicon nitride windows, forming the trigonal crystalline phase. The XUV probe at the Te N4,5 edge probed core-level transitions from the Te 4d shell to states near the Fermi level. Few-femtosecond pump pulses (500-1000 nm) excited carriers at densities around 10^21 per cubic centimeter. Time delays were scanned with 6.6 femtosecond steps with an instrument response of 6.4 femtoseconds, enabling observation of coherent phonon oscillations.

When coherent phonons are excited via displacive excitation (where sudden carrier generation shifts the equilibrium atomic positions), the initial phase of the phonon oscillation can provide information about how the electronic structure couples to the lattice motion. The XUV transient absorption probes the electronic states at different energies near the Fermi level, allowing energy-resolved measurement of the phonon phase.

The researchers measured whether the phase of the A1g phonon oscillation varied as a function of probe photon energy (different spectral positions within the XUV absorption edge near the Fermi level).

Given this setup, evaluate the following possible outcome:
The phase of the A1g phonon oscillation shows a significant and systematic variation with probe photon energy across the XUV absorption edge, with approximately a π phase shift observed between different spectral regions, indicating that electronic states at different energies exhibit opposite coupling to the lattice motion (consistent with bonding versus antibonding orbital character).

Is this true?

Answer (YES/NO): NO